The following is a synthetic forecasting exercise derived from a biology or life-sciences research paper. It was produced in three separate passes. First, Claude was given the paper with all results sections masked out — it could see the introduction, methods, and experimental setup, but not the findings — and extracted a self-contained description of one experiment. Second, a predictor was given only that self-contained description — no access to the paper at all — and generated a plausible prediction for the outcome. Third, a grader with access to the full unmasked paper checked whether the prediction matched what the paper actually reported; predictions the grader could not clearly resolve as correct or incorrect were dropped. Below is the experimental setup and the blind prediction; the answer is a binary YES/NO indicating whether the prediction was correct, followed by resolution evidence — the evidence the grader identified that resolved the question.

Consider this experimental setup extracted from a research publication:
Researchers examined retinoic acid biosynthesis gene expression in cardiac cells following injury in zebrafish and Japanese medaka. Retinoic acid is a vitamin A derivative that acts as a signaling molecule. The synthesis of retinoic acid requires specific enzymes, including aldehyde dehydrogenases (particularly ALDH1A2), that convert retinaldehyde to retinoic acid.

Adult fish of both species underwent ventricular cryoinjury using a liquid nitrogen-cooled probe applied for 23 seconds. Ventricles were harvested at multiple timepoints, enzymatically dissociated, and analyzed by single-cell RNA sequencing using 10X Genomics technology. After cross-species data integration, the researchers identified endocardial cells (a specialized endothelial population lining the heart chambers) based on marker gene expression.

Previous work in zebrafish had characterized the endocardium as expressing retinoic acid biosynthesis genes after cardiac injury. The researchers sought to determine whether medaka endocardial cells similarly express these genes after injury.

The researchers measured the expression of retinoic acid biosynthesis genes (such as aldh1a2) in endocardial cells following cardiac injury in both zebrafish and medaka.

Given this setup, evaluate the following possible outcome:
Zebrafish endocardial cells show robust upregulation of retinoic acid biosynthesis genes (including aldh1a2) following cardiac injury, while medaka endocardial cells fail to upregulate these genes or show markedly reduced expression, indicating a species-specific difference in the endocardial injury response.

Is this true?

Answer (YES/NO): YES